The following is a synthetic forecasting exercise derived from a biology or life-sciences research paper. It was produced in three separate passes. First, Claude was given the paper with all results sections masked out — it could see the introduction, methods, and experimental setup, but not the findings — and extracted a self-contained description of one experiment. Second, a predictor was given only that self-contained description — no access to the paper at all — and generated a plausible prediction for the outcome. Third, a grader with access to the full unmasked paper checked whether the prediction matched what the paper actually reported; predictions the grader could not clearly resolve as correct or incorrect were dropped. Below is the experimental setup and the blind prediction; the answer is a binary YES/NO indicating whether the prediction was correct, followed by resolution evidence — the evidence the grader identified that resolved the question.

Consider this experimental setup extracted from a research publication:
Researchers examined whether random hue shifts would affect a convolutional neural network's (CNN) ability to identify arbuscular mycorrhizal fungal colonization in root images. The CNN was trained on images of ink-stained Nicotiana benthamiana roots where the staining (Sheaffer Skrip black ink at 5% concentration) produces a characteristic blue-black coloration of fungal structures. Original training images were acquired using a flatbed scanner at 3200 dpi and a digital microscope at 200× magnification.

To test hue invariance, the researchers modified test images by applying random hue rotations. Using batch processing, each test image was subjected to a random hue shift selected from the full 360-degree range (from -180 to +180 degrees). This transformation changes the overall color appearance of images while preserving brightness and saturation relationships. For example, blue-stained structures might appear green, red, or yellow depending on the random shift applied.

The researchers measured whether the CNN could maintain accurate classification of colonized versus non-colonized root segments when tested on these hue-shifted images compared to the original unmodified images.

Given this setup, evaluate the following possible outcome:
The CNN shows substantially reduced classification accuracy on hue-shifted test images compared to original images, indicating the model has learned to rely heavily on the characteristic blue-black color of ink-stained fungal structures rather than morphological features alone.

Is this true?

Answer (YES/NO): YES